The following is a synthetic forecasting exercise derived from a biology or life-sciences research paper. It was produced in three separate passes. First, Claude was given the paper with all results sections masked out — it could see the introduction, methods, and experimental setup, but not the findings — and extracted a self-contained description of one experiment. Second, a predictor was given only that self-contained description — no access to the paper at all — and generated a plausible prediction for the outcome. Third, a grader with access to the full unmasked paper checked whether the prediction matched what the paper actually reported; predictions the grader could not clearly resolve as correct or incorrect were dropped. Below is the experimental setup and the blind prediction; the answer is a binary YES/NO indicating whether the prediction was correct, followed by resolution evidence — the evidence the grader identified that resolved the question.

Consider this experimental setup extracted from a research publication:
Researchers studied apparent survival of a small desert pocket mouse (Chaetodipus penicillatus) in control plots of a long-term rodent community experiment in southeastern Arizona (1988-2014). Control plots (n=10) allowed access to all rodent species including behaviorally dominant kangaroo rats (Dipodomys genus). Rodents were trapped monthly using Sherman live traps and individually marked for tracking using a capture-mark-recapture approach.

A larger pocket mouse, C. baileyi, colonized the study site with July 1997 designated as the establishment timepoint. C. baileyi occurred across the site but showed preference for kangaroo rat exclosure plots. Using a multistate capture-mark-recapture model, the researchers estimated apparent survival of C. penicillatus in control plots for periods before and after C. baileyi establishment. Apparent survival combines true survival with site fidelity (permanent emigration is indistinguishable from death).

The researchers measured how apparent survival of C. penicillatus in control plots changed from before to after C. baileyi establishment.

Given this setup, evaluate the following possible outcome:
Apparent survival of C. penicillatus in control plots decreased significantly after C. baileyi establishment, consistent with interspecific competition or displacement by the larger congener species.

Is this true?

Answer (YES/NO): NO